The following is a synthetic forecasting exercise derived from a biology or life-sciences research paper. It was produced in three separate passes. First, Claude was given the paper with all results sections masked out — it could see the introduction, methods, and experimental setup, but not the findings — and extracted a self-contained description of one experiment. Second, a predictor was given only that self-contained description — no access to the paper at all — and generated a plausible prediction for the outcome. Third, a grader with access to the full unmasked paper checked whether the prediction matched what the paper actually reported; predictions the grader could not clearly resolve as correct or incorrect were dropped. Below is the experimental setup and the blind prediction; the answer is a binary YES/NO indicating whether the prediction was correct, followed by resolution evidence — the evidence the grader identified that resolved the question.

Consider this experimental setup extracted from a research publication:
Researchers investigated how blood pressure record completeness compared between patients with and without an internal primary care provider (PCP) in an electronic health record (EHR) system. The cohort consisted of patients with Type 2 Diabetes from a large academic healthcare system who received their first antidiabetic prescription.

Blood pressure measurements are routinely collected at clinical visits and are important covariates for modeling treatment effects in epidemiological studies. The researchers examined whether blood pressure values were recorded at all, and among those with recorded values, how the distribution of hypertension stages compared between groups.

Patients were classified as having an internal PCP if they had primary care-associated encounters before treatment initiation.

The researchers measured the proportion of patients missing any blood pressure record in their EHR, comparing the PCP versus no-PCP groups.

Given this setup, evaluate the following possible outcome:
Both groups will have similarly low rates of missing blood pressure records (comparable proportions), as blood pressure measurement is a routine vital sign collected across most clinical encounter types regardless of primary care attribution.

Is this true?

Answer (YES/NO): NO